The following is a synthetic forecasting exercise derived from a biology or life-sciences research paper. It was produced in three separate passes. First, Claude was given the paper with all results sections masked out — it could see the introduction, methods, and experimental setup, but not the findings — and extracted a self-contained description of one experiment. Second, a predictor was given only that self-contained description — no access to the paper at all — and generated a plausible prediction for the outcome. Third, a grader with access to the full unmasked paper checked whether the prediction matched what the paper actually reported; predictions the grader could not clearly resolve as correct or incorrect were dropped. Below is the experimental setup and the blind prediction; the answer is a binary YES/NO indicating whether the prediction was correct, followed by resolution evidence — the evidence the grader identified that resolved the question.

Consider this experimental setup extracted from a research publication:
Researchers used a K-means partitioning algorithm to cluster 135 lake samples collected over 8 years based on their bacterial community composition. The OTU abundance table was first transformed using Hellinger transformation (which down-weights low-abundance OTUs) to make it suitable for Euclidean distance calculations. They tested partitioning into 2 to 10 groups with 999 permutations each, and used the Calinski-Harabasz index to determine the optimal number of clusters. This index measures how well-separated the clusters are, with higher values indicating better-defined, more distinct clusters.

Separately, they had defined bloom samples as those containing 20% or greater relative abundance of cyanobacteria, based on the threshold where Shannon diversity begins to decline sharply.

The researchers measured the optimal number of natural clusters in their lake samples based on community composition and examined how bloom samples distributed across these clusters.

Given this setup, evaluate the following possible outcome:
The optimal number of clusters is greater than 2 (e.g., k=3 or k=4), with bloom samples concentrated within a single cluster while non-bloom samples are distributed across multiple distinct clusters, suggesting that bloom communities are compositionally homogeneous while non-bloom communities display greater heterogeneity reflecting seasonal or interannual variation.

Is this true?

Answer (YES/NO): NO